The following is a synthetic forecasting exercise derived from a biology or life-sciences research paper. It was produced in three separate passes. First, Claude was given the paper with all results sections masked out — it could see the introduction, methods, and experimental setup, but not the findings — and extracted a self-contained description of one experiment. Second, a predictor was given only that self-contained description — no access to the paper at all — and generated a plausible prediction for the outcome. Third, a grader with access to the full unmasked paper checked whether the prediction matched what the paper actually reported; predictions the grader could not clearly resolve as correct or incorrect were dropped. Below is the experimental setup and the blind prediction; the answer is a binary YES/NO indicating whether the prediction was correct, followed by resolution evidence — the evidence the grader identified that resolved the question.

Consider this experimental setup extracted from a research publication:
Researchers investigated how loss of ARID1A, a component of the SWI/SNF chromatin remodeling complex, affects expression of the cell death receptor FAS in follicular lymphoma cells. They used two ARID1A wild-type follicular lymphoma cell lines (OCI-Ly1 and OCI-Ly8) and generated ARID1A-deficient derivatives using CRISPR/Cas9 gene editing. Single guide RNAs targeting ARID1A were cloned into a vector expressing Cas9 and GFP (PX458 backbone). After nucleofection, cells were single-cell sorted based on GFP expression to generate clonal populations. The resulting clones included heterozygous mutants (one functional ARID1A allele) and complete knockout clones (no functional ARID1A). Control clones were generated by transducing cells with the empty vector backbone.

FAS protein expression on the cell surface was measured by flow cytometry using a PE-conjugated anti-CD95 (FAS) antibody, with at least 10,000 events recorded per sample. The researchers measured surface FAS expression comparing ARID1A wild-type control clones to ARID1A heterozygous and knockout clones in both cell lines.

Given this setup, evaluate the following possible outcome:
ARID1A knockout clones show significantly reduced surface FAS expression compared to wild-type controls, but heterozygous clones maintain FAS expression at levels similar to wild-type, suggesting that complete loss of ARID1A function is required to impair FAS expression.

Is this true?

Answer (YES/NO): NO